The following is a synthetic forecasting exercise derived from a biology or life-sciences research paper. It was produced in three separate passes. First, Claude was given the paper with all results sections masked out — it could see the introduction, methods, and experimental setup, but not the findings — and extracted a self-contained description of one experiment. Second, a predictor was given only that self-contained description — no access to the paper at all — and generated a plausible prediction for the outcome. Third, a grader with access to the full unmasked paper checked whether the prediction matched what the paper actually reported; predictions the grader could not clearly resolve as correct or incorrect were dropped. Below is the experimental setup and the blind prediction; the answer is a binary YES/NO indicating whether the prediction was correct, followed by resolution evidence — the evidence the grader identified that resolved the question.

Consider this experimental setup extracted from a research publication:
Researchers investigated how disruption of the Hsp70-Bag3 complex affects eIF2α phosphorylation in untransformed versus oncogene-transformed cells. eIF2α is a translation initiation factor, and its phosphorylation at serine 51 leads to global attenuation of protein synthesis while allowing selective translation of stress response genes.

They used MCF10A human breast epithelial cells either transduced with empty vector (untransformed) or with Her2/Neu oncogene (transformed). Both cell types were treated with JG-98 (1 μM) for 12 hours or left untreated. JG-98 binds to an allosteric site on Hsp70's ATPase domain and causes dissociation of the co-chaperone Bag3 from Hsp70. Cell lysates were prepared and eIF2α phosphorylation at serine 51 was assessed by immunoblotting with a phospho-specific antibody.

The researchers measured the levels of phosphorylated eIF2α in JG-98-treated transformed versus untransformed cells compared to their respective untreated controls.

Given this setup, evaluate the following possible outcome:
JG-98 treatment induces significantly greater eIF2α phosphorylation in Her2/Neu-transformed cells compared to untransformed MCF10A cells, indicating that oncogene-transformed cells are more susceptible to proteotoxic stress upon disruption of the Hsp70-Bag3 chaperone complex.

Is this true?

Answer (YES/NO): YES